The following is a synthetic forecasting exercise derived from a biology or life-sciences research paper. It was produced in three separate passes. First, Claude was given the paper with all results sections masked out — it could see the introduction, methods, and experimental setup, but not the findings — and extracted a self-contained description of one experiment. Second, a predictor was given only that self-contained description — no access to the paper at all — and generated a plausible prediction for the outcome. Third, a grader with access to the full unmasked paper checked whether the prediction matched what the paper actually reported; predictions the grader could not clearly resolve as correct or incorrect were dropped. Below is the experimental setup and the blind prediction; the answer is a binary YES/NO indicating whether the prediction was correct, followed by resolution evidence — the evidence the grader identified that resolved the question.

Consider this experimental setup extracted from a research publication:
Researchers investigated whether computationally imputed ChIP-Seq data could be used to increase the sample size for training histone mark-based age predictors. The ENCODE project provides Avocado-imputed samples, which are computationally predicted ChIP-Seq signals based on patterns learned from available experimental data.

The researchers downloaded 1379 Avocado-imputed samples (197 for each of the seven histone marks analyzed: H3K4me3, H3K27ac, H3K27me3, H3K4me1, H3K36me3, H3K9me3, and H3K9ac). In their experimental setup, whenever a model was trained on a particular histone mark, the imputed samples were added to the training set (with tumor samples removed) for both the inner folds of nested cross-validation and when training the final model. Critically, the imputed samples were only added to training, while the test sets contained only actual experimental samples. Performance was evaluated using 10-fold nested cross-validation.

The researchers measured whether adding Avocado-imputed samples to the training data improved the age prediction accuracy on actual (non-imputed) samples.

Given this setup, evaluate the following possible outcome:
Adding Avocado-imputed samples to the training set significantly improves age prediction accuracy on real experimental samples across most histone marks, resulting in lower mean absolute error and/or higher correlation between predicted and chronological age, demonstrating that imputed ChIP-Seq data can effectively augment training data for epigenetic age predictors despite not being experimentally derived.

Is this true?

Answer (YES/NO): NO